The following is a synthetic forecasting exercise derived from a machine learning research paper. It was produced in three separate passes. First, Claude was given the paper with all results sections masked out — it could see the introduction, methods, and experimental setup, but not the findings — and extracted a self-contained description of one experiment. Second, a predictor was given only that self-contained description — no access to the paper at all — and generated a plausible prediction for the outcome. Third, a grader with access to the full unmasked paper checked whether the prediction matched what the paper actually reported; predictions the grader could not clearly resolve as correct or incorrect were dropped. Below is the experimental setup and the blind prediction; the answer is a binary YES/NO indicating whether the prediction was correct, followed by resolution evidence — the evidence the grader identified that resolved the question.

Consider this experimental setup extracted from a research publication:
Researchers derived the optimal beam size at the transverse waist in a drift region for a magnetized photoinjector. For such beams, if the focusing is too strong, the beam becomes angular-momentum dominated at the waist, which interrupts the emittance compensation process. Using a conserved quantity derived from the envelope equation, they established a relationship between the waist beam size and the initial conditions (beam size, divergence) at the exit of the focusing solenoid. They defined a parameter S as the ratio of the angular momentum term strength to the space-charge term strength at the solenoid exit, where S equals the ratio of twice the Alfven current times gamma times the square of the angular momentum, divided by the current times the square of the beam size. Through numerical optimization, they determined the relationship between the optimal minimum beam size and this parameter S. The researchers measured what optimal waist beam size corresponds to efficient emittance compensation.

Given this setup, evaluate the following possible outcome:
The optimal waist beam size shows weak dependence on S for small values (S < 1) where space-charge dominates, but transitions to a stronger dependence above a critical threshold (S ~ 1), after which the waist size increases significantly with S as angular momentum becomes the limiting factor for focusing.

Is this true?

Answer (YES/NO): NO